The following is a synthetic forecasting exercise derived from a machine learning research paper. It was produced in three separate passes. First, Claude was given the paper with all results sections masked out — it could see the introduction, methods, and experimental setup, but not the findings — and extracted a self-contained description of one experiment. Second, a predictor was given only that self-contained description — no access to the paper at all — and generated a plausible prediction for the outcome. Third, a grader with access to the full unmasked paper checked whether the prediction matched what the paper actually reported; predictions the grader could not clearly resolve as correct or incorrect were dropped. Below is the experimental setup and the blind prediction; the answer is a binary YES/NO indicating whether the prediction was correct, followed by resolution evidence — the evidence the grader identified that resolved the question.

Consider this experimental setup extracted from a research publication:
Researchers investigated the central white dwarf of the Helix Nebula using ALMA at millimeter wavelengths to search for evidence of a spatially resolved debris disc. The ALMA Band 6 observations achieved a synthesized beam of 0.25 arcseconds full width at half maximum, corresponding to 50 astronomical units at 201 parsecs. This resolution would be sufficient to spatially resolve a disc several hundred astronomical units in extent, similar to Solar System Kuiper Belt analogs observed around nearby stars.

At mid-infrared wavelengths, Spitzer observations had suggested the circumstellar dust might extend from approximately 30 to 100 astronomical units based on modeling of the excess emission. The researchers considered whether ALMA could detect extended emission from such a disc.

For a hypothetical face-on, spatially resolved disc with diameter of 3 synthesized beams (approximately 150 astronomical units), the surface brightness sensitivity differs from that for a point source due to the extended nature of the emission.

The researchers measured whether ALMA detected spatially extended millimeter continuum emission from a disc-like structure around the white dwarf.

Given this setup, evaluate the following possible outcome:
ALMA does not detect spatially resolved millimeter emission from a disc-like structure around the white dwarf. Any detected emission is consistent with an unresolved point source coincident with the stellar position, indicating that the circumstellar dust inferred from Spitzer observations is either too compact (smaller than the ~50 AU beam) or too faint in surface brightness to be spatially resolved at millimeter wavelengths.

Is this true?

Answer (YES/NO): NO